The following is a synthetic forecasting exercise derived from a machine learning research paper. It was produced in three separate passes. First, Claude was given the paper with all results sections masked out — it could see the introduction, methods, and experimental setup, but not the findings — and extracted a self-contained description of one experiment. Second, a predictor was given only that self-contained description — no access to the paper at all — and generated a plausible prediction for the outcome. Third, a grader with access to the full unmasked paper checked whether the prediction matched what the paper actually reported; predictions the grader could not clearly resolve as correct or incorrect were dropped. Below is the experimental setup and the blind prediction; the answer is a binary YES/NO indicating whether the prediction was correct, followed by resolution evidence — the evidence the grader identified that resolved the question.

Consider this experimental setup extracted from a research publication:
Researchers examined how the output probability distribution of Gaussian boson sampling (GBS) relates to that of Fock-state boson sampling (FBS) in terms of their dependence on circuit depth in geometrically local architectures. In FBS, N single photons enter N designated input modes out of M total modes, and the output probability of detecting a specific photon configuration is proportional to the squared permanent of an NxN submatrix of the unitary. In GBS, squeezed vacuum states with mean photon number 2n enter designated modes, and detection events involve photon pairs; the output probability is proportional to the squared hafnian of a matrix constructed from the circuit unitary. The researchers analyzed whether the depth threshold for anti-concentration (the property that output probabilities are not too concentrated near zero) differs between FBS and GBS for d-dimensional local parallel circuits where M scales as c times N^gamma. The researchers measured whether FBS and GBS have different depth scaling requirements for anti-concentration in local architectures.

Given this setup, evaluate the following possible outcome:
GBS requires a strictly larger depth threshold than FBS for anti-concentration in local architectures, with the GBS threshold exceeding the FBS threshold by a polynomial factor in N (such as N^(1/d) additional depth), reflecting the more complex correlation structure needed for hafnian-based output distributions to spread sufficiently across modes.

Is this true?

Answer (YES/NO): NO